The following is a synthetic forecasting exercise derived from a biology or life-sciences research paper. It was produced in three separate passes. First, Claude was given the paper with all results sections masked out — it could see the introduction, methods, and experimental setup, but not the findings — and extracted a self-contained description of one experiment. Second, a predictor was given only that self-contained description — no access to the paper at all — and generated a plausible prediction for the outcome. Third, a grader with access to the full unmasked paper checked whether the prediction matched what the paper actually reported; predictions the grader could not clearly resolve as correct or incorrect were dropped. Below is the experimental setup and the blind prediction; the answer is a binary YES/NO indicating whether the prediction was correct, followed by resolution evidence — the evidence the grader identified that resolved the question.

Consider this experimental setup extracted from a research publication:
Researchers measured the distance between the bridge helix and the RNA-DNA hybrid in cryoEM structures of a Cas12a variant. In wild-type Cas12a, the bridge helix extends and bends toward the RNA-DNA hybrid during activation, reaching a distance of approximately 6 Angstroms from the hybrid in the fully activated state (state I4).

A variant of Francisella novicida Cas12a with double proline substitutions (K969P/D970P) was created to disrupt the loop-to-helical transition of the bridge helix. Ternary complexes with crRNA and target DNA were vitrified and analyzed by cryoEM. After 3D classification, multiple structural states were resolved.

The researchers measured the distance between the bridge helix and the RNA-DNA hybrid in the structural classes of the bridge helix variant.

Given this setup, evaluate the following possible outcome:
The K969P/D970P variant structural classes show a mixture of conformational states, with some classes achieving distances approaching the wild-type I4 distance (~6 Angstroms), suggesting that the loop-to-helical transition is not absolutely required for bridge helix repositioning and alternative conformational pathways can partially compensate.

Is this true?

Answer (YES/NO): NO